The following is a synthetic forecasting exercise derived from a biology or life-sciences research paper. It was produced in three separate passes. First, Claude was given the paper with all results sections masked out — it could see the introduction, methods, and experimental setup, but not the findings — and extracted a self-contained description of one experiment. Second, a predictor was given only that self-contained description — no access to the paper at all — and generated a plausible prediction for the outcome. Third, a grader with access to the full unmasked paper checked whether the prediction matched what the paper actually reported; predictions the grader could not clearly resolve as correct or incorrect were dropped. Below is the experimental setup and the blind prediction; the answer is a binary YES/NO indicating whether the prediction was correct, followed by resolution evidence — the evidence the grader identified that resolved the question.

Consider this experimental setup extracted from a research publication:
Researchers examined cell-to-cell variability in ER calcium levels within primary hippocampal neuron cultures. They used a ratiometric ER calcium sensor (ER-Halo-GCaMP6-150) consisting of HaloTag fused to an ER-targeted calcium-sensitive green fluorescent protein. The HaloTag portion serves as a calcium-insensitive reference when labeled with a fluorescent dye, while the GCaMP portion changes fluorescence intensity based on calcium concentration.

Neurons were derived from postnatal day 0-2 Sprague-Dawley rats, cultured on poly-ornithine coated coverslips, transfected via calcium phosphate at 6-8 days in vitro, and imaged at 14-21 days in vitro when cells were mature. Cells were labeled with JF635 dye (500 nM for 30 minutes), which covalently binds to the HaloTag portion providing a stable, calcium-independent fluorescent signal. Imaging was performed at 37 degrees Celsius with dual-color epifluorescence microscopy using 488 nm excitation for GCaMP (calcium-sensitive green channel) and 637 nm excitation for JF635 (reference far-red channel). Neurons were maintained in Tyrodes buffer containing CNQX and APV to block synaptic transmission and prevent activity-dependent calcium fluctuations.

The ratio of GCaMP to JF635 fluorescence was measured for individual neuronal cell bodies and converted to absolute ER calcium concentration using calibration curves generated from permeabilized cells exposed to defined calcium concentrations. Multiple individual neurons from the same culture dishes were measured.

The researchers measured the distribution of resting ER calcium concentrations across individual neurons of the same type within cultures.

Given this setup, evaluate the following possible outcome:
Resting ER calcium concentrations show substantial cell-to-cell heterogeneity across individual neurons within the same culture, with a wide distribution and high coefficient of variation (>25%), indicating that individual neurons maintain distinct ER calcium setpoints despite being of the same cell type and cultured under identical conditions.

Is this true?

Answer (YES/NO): YES